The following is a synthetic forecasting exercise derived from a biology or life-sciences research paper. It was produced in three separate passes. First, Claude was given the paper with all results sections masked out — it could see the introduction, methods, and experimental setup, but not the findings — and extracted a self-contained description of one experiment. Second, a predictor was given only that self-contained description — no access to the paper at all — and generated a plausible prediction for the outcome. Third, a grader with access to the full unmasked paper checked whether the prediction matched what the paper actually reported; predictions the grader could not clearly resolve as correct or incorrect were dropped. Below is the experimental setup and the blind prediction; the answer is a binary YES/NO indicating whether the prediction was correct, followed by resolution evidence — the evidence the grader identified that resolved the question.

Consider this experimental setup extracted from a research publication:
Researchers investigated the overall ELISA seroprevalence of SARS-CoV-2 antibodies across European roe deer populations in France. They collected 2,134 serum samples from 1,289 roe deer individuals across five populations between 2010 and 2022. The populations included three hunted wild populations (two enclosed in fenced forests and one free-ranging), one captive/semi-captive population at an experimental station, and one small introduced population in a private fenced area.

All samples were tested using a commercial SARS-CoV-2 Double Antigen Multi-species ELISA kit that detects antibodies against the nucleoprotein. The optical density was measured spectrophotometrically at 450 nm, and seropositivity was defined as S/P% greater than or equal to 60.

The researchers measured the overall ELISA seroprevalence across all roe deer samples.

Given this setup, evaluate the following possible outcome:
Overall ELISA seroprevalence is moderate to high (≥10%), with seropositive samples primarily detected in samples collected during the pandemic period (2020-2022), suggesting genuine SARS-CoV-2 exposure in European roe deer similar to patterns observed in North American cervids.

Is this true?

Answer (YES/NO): NO